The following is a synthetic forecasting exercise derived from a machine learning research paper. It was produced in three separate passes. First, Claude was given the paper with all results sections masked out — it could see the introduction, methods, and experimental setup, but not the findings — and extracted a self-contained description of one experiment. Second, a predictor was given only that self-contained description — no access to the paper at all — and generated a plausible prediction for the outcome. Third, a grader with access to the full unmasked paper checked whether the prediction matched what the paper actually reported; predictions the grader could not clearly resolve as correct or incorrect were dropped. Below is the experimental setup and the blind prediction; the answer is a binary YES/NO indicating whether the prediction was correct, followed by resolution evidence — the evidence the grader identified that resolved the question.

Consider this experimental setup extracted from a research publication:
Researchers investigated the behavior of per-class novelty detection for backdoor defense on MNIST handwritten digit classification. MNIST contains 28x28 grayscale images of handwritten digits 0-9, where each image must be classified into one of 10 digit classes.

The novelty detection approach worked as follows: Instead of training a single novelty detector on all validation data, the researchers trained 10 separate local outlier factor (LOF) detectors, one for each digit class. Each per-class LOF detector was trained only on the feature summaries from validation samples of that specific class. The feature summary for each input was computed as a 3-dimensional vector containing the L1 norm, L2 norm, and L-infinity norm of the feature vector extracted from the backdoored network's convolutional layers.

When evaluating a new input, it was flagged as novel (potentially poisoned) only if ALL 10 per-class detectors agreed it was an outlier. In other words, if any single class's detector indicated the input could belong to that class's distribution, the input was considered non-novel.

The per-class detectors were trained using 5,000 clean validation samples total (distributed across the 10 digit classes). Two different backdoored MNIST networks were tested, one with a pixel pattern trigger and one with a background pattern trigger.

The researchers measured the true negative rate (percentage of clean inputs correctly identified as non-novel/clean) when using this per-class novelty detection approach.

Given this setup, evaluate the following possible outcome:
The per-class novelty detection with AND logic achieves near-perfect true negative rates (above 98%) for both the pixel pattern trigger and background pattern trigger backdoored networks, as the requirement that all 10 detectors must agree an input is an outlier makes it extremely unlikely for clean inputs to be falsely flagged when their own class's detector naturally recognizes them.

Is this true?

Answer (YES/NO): YES